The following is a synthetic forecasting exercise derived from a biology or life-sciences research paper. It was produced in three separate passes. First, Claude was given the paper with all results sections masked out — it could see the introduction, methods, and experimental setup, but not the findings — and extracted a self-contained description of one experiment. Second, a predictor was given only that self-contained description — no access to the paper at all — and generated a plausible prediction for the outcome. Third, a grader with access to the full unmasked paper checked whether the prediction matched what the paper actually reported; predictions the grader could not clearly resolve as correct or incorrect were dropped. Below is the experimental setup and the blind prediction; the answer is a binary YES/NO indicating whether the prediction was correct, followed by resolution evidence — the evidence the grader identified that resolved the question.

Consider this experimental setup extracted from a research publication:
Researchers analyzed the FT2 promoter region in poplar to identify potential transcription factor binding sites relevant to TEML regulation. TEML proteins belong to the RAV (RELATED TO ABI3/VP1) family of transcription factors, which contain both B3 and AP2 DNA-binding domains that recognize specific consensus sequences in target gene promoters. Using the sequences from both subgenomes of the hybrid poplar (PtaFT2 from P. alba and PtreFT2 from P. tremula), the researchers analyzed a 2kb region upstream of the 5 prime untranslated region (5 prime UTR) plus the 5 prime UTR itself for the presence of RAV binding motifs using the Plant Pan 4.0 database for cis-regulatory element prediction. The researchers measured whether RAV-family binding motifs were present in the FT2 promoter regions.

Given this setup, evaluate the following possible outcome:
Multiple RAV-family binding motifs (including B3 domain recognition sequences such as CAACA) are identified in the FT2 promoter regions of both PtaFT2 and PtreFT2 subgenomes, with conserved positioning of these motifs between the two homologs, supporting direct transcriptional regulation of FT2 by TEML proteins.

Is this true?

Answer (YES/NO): NO